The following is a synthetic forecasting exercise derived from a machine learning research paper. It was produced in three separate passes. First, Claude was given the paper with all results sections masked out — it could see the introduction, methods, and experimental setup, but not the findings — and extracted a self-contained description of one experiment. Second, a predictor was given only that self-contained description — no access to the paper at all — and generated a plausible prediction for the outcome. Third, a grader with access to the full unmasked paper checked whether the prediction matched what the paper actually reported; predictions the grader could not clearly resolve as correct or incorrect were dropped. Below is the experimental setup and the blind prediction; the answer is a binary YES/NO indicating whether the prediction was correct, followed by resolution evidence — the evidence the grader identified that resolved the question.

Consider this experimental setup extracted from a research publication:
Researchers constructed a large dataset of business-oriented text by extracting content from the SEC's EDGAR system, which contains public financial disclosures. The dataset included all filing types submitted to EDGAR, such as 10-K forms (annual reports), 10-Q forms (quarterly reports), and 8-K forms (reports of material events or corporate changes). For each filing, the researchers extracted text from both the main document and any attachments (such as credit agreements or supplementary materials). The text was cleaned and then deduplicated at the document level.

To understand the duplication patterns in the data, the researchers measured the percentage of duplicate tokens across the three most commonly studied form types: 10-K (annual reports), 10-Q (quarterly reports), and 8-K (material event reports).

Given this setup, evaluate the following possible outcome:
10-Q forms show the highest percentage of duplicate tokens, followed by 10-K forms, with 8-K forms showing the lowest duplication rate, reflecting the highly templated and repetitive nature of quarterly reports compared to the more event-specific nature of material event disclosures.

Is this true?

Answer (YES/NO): NO